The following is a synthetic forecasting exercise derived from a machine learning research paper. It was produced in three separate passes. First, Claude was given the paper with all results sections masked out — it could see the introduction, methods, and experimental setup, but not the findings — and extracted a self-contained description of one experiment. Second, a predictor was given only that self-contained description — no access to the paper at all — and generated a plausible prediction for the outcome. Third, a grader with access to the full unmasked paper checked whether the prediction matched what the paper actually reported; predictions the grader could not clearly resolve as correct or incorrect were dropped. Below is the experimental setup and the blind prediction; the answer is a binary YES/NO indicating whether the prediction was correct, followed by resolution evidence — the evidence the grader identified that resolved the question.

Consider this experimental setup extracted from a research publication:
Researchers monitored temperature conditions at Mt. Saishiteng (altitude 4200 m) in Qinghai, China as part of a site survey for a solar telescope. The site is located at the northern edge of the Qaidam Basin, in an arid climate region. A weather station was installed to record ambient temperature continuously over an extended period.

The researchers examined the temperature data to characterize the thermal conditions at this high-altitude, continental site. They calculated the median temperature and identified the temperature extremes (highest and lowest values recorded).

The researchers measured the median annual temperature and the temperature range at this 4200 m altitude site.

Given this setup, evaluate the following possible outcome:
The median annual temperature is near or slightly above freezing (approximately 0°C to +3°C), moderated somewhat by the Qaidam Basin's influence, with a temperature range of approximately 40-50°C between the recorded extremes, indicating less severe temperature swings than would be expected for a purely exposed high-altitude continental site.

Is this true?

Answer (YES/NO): NO